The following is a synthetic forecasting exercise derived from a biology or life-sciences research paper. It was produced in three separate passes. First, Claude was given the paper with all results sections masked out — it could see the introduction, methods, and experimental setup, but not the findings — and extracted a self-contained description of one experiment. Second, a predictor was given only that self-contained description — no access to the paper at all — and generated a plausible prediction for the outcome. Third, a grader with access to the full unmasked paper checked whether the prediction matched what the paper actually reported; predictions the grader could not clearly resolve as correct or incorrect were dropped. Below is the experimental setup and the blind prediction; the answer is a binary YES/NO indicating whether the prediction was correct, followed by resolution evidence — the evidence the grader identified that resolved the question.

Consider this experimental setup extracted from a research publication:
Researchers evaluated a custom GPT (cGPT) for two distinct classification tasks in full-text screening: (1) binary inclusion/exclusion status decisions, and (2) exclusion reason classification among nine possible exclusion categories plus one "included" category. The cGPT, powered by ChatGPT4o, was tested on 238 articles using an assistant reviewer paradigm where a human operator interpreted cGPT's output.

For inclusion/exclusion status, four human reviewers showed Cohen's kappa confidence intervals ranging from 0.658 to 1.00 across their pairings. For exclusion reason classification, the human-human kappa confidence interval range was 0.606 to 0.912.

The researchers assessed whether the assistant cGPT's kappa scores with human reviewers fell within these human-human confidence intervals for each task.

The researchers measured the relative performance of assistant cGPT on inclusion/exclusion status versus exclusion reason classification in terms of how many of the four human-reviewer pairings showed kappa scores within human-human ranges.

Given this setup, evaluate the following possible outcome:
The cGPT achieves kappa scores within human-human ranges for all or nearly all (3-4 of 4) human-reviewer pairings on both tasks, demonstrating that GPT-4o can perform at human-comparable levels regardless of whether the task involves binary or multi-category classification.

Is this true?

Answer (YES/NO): NO